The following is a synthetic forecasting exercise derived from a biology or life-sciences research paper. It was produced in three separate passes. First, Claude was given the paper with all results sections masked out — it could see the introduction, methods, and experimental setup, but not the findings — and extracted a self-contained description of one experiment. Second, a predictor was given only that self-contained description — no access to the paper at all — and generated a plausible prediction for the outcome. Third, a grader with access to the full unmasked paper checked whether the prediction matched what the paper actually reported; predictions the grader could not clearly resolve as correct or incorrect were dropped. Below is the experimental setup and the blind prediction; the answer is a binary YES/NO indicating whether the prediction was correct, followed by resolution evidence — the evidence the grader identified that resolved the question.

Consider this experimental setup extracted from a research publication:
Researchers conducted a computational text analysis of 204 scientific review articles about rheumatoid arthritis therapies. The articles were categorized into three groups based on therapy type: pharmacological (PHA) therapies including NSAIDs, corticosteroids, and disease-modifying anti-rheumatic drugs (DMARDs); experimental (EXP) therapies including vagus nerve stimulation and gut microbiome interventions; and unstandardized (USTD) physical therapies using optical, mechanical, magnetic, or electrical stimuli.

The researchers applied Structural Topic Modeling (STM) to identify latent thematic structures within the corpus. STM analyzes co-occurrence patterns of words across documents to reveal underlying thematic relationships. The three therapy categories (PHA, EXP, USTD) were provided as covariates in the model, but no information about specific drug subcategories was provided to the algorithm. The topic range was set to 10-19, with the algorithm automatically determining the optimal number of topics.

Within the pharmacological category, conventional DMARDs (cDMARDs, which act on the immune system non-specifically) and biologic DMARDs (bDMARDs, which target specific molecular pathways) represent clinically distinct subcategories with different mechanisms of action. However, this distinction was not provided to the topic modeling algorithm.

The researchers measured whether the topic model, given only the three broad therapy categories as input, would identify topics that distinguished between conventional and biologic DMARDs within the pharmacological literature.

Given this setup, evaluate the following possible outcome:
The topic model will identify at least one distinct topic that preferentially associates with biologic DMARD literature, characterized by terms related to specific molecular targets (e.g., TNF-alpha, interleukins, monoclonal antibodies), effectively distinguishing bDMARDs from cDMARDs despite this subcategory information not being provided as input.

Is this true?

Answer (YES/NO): YES